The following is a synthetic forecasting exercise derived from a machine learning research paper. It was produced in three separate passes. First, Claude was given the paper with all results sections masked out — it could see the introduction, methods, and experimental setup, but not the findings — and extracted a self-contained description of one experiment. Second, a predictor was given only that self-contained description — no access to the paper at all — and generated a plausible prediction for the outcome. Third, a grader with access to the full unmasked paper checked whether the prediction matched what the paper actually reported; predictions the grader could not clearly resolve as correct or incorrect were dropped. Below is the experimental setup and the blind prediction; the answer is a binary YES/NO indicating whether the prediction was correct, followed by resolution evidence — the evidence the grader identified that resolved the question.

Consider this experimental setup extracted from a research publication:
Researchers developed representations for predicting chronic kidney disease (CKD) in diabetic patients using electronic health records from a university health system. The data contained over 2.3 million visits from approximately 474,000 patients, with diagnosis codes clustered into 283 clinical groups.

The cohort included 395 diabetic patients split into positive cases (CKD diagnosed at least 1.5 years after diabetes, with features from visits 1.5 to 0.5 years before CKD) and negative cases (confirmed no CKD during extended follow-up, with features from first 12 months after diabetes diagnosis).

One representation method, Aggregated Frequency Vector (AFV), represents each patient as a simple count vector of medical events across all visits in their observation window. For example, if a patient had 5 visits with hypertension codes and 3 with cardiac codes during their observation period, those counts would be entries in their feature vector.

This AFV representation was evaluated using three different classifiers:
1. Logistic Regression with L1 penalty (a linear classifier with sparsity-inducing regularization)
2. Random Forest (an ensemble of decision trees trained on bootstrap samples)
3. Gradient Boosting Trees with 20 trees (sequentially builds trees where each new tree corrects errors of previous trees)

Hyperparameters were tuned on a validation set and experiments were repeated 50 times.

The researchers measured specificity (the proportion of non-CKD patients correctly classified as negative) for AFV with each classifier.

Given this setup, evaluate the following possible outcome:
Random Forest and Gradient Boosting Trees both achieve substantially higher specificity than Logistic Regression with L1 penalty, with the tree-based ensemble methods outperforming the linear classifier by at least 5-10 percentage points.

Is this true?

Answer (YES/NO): YES